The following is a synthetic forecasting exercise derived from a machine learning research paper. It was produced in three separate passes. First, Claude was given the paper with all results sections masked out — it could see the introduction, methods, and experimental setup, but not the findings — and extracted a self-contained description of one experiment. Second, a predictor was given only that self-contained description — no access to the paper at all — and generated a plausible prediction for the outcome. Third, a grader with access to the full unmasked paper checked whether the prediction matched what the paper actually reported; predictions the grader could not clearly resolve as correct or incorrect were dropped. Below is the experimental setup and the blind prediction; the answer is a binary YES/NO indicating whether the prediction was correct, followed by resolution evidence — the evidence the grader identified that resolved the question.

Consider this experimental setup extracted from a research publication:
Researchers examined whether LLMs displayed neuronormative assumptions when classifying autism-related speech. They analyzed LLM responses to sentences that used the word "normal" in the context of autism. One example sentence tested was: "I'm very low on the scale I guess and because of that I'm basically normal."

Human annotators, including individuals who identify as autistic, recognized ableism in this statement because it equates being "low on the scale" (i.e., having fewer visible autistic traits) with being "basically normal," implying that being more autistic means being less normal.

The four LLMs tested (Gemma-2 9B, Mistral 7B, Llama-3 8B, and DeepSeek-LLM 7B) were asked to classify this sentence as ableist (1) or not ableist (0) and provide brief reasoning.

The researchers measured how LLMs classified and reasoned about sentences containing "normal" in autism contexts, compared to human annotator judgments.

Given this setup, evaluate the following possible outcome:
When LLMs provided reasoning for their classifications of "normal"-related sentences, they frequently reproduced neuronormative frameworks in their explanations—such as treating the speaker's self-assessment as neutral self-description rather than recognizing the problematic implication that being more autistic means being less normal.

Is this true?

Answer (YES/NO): NO